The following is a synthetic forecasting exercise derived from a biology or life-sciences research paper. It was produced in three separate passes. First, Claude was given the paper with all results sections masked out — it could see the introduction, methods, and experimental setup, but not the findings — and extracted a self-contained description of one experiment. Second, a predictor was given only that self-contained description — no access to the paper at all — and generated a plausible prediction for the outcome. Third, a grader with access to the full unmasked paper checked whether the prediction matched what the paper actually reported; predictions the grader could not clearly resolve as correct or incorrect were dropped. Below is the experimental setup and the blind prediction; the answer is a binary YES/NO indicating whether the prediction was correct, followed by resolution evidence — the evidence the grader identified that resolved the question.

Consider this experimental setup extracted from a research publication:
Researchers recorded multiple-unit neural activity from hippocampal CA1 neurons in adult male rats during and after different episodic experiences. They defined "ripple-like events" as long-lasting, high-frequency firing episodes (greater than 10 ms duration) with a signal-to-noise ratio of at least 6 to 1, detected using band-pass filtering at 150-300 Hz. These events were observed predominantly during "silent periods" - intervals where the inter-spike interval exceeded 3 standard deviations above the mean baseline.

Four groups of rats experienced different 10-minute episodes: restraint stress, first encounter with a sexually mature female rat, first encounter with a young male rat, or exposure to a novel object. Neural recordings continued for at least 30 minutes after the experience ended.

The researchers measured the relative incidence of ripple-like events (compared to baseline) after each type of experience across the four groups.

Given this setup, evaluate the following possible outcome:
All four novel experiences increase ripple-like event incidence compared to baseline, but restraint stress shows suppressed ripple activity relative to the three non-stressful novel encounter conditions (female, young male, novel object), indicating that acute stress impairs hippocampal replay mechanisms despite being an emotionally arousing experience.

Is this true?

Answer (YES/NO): NO